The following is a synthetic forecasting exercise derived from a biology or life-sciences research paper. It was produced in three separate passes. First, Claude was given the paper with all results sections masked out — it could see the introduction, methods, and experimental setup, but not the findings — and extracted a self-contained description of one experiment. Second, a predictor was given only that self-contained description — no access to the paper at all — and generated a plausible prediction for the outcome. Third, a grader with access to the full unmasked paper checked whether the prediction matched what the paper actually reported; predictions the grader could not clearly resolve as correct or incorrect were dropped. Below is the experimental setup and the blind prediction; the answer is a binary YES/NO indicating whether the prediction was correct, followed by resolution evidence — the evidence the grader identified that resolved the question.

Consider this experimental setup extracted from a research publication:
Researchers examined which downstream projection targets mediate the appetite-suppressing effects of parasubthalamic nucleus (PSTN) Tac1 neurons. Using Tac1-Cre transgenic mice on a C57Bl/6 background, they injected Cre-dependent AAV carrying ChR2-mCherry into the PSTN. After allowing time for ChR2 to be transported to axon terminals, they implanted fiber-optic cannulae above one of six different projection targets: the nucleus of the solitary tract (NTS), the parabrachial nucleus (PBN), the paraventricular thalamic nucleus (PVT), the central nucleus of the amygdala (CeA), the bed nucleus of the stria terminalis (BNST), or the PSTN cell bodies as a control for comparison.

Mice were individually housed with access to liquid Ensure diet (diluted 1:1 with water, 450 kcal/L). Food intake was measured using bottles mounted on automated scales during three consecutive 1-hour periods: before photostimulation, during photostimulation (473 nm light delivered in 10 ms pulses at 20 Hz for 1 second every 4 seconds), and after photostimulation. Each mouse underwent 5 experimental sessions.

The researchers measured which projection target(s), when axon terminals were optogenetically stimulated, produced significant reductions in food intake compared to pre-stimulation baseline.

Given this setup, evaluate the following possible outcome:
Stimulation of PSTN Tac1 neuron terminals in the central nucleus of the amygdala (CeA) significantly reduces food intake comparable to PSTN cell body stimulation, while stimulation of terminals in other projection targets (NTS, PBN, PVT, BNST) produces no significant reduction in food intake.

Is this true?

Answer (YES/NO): NO